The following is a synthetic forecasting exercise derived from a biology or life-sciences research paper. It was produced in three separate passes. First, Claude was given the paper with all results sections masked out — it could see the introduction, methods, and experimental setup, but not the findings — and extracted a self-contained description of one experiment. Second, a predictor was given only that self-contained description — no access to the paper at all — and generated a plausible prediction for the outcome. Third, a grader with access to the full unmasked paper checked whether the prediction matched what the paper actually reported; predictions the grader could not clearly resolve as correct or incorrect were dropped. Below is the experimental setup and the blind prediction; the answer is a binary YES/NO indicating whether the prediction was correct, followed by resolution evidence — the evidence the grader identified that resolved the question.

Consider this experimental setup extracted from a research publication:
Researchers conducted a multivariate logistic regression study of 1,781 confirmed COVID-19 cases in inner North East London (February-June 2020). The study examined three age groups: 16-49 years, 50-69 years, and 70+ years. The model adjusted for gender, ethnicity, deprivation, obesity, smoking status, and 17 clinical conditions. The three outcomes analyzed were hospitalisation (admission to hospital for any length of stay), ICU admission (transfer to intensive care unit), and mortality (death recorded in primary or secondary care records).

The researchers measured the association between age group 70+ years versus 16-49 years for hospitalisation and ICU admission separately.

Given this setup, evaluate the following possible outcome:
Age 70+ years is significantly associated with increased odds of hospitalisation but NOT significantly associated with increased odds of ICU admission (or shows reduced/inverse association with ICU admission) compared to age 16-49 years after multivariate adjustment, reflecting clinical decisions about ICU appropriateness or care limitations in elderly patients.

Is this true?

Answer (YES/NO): YES